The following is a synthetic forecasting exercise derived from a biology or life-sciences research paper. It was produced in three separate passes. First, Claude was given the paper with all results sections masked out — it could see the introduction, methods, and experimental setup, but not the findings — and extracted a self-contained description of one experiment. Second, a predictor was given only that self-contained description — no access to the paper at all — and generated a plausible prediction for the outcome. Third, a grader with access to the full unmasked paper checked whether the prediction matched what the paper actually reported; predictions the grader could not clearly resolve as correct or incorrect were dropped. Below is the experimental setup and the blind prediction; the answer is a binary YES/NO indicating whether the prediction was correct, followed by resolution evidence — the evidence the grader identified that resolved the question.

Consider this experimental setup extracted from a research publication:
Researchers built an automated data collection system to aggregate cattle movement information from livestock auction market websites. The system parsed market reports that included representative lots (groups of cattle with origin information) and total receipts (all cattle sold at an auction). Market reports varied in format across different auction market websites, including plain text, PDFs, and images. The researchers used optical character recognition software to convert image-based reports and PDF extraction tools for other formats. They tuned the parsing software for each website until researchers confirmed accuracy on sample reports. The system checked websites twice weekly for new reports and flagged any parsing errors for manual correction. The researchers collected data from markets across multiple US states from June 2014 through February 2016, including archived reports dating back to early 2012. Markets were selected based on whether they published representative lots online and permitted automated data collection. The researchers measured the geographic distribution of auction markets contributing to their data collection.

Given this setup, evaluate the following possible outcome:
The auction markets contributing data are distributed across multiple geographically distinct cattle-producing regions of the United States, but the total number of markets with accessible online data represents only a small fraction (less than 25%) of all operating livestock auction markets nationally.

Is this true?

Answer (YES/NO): YES